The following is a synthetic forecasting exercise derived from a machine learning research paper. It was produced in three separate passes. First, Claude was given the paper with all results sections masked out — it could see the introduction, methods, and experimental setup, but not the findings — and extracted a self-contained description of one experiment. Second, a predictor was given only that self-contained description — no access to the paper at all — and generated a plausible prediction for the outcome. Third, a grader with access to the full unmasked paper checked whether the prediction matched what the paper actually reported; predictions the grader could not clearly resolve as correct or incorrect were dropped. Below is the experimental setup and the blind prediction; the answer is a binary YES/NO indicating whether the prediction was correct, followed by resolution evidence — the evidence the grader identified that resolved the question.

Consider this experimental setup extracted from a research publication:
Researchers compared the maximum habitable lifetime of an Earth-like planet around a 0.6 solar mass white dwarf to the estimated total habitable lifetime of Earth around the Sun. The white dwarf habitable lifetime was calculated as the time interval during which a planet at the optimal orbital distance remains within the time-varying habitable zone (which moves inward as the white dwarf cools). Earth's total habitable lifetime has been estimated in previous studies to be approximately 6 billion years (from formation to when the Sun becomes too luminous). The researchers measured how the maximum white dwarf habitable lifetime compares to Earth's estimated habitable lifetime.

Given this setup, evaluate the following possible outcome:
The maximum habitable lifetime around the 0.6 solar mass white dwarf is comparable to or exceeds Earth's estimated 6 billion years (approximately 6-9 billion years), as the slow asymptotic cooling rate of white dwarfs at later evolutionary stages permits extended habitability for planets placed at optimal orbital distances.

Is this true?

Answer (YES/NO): YES